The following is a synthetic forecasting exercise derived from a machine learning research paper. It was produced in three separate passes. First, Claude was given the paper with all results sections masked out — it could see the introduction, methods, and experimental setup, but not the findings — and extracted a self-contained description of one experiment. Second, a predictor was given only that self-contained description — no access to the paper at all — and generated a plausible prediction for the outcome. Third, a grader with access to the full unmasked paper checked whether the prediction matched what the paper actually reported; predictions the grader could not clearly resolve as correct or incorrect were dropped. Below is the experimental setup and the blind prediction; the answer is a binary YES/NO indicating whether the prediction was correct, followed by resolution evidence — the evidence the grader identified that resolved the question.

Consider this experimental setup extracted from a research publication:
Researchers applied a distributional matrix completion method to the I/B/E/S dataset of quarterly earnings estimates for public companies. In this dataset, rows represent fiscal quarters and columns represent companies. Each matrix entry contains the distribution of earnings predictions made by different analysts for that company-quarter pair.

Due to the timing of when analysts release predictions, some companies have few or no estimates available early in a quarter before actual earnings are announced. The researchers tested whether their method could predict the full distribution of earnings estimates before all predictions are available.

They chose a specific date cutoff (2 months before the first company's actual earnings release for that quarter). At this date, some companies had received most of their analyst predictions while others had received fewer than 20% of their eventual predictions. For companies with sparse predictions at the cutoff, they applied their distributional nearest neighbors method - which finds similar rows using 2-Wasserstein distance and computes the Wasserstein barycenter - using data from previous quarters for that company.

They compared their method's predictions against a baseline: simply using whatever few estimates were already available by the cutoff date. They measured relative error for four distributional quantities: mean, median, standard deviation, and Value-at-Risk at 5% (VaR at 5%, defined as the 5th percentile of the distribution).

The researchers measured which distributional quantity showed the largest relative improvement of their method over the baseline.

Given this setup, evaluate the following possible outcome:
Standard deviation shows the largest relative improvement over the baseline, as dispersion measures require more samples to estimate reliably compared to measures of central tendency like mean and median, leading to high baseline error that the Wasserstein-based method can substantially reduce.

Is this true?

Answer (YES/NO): NO